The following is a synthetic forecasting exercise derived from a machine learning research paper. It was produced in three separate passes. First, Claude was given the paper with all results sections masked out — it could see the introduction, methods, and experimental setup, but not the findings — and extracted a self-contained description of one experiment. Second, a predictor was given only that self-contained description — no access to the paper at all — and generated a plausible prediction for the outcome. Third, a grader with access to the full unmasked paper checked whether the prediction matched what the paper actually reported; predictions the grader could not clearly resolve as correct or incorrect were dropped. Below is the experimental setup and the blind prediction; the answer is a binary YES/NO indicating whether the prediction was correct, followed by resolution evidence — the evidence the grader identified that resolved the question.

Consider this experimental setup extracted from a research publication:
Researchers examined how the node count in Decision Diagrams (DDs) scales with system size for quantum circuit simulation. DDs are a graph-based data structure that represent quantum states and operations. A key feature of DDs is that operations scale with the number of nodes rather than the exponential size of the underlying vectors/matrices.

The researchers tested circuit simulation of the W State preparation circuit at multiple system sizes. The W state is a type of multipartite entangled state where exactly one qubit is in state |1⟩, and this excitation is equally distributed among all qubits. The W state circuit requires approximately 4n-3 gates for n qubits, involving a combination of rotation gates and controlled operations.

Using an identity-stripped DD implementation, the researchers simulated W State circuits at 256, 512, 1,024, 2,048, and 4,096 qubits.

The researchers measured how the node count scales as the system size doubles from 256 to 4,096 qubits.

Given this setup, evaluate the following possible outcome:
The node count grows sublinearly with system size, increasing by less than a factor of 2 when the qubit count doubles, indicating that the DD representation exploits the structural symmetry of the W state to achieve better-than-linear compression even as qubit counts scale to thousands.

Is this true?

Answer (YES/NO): NO